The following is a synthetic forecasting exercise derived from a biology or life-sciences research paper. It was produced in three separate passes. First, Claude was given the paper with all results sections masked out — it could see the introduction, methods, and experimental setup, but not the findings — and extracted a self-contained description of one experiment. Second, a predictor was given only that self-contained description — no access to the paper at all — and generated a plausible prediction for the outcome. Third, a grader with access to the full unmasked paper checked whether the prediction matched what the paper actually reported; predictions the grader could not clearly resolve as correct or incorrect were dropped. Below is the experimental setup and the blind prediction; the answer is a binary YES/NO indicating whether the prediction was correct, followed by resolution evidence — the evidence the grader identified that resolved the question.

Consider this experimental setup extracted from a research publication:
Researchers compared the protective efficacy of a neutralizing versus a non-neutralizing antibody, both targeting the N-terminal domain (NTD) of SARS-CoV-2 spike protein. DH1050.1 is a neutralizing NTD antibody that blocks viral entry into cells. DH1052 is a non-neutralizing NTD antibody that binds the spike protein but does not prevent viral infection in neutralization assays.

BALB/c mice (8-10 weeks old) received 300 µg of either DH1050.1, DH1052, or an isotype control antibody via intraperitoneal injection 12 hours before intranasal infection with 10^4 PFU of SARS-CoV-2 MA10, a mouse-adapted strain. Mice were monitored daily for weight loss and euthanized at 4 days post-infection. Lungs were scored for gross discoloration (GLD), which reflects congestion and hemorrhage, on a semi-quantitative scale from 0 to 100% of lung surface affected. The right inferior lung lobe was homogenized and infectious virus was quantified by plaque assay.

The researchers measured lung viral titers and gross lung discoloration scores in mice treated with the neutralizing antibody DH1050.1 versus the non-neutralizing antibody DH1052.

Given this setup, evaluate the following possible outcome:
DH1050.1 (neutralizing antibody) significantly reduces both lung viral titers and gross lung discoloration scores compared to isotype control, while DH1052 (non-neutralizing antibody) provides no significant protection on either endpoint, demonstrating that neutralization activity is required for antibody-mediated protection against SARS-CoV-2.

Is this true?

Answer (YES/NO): NO